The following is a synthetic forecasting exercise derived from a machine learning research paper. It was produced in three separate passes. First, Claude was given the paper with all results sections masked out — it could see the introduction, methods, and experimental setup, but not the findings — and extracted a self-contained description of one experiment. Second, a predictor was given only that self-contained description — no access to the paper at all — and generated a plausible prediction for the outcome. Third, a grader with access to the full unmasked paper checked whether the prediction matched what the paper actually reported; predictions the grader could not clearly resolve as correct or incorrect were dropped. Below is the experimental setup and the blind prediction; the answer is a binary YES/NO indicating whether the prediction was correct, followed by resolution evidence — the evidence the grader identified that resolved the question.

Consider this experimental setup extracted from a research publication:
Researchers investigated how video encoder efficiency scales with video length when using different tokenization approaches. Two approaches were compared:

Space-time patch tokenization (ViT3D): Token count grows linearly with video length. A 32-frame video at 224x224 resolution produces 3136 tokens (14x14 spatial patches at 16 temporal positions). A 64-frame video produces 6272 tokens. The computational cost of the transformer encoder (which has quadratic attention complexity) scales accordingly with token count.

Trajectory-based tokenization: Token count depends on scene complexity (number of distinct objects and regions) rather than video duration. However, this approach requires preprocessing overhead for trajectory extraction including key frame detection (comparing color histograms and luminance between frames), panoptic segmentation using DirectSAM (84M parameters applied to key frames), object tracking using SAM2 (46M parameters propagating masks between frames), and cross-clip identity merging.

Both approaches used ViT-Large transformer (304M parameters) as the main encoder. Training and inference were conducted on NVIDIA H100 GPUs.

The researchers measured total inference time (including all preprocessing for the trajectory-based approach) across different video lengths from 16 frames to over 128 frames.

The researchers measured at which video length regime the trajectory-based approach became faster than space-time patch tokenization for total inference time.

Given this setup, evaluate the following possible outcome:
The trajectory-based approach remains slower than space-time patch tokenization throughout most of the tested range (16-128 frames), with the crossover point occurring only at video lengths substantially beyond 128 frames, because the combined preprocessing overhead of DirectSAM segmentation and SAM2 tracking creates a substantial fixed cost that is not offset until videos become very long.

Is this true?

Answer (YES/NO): NO